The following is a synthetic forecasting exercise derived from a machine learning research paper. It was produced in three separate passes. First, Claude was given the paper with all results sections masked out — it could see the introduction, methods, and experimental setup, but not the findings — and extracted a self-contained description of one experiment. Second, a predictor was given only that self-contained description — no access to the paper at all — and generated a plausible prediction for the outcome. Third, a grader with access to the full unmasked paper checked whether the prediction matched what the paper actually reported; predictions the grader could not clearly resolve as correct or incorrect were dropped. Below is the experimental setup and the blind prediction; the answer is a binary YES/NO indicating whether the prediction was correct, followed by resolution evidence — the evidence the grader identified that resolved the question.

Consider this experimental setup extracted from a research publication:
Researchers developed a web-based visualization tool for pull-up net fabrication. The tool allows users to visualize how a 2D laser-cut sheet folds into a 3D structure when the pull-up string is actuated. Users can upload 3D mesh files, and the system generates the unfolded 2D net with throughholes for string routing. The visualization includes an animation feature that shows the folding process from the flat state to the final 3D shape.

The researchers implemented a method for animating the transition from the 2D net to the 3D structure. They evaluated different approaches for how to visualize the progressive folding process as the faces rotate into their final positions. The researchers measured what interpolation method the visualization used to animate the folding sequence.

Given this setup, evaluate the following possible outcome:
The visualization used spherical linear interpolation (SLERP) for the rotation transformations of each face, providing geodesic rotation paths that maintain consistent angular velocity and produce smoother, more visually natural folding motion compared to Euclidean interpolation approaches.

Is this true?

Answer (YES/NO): NO